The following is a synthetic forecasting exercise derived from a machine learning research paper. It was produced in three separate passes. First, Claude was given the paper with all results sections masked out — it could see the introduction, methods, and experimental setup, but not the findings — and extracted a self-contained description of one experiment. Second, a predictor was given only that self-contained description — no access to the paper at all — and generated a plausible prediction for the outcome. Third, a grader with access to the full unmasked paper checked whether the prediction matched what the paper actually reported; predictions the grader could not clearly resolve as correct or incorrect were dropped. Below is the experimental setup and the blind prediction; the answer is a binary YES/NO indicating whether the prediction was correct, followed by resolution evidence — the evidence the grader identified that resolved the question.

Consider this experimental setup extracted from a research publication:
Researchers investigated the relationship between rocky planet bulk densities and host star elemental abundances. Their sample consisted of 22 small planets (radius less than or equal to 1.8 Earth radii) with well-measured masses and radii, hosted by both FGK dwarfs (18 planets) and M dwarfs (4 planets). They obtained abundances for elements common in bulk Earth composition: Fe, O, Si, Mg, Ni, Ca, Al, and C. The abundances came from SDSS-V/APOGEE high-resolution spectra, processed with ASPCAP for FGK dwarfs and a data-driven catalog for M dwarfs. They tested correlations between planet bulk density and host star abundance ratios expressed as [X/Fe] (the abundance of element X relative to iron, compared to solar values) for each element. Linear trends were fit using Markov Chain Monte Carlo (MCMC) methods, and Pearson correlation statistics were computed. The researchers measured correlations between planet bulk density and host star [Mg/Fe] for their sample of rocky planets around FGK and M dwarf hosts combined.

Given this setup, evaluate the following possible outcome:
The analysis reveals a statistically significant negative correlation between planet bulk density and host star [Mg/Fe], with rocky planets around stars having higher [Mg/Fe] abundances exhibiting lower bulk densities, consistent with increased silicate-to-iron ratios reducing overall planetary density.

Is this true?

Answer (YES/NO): YES